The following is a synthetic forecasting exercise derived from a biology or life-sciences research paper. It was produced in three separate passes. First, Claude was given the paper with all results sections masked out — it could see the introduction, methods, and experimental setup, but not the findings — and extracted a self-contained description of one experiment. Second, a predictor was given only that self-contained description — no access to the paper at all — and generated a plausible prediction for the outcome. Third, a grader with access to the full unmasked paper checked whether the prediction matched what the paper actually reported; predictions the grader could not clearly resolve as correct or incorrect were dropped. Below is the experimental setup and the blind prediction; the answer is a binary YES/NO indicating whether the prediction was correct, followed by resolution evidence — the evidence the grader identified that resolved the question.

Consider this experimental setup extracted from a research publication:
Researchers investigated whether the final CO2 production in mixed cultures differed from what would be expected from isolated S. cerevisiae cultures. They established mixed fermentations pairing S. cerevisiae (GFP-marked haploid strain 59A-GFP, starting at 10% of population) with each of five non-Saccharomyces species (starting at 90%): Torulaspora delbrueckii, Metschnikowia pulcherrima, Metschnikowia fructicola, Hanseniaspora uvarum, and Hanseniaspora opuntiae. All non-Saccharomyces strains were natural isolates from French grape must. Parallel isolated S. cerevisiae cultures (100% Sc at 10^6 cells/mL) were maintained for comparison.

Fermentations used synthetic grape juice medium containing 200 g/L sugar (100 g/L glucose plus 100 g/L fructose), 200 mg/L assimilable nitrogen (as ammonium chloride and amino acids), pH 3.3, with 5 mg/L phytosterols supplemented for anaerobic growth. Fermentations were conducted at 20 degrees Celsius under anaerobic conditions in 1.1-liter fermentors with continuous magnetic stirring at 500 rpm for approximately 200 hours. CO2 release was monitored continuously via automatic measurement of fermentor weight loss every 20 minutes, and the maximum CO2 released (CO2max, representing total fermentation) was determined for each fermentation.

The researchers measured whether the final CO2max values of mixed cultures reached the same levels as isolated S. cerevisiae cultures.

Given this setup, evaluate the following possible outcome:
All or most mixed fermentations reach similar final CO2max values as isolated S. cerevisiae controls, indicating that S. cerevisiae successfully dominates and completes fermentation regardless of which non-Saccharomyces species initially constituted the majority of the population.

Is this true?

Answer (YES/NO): YES